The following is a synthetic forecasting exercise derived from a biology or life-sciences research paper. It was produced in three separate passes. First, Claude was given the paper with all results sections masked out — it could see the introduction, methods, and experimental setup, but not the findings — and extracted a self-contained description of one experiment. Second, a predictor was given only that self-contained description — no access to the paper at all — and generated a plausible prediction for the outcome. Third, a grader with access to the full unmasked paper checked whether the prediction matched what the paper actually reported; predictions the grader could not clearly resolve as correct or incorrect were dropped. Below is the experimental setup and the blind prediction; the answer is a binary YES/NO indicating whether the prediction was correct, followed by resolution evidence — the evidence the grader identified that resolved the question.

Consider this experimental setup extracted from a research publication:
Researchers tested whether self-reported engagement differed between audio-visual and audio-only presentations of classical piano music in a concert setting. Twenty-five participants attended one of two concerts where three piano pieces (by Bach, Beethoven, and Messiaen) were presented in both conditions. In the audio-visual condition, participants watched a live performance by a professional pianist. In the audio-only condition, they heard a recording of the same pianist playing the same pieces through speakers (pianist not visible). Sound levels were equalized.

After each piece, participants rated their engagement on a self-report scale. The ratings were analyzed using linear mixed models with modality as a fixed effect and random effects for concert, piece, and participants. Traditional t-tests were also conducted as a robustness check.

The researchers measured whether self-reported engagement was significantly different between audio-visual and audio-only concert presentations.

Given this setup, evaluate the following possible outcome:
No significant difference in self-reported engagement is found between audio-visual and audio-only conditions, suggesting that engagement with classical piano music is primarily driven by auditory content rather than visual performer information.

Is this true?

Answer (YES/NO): NO